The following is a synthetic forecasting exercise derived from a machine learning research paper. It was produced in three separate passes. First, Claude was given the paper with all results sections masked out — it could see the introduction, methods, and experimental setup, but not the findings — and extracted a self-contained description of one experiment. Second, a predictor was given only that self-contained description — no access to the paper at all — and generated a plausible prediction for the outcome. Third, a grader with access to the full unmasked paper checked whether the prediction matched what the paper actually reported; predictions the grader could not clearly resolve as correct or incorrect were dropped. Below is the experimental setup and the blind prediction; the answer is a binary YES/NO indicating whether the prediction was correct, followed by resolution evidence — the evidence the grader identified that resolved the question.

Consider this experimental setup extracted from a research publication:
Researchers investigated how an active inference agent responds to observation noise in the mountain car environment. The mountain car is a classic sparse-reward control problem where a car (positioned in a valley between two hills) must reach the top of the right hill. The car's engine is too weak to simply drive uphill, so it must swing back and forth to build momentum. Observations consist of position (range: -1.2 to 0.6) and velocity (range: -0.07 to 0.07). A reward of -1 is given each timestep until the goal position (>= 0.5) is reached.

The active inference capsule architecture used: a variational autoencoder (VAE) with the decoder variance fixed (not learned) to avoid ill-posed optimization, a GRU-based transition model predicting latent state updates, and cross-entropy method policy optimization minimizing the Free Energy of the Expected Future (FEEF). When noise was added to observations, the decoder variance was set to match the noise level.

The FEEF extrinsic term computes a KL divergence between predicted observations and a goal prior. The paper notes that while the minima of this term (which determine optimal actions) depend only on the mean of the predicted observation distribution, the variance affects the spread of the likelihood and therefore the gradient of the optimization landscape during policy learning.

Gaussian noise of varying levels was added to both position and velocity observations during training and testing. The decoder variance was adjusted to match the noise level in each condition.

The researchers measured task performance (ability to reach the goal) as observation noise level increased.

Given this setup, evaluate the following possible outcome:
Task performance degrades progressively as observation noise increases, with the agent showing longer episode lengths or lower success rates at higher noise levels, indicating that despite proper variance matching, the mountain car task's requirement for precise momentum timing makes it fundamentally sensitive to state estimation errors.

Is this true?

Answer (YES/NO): NO